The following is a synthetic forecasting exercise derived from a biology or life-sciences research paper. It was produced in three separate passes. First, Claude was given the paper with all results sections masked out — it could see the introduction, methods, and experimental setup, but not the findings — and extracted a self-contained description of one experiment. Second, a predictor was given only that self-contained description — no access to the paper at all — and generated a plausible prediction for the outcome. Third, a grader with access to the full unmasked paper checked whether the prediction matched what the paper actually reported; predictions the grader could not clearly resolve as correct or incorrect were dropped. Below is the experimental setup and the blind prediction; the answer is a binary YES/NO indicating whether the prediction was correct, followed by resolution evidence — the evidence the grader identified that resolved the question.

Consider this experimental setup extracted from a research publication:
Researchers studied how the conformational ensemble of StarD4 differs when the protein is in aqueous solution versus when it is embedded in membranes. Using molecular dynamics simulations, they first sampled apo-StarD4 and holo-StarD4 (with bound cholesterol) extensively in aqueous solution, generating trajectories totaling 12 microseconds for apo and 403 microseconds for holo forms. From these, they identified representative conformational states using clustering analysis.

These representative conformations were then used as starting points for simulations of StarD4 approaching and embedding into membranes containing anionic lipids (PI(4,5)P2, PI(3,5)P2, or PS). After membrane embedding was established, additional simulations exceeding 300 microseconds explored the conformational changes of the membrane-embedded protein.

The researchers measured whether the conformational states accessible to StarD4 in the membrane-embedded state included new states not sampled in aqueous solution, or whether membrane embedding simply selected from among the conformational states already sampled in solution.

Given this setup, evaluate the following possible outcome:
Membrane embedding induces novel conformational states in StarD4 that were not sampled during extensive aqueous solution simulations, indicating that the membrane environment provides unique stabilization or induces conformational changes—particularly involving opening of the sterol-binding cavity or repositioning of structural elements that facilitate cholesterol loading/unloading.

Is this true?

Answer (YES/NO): NO